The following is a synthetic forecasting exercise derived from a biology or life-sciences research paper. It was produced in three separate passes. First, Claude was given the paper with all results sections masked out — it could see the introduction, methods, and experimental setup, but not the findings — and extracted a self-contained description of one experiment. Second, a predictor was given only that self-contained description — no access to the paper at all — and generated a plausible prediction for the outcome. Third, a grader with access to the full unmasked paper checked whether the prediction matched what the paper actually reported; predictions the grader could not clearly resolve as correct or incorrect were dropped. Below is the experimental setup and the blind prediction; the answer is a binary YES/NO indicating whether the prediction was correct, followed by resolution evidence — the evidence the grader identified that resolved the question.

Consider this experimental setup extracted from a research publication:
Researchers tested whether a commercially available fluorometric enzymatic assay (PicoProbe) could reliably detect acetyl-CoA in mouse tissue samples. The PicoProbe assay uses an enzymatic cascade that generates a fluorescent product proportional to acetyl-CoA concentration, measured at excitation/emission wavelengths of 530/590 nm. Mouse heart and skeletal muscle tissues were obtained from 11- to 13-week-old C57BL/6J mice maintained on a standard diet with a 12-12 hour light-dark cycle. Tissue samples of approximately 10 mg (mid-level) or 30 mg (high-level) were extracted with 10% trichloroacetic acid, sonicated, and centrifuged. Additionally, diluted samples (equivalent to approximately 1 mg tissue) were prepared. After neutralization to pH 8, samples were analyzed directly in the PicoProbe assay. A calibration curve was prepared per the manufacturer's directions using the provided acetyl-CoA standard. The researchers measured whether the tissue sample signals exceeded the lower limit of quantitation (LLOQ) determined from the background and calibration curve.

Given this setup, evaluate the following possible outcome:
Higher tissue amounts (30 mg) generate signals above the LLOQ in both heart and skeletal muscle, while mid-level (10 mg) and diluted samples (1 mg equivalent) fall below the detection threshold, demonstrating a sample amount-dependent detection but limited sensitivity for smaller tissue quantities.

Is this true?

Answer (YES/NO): NO